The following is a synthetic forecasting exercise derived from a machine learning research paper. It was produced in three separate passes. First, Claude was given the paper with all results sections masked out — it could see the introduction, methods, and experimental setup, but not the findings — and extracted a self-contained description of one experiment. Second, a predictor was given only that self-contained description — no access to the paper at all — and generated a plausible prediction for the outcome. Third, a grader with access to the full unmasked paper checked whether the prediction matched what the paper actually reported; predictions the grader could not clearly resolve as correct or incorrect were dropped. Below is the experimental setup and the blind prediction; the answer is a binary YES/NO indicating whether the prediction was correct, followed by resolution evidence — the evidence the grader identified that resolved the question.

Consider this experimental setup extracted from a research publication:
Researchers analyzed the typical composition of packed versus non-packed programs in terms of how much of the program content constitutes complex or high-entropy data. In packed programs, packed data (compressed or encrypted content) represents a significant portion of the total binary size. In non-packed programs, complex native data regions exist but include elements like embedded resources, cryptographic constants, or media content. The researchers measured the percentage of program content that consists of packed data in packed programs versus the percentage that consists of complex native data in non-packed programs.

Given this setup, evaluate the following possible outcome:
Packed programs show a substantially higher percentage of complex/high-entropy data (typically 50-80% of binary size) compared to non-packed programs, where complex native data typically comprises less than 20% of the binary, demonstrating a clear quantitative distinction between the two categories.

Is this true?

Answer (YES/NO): YES